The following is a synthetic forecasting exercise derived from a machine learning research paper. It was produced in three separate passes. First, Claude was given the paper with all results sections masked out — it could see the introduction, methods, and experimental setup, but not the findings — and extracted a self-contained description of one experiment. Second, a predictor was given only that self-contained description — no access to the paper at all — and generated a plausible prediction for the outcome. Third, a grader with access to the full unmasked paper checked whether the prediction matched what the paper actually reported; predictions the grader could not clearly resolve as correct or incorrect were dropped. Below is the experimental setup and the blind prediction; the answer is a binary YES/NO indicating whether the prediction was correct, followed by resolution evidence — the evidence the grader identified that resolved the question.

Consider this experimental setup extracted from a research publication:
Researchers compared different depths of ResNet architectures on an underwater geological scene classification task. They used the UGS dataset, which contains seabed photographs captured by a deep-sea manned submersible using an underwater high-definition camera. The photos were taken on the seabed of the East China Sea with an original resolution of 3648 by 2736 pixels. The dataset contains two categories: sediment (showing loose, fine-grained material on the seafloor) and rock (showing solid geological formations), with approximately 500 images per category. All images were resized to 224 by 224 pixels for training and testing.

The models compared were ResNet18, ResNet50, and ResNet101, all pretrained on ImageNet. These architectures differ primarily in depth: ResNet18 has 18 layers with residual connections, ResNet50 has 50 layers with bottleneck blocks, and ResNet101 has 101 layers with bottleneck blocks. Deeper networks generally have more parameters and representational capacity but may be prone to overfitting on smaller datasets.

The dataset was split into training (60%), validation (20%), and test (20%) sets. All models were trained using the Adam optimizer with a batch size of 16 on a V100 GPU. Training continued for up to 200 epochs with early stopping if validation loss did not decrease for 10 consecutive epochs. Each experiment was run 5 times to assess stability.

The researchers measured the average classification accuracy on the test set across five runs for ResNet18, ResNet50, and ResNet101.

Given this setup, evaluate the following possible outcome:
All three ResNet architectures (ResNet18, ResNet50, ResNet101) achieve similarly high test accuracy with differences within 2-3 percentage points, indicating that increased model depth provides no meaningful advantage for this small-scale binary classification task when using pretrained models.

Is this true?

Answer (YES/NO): NO